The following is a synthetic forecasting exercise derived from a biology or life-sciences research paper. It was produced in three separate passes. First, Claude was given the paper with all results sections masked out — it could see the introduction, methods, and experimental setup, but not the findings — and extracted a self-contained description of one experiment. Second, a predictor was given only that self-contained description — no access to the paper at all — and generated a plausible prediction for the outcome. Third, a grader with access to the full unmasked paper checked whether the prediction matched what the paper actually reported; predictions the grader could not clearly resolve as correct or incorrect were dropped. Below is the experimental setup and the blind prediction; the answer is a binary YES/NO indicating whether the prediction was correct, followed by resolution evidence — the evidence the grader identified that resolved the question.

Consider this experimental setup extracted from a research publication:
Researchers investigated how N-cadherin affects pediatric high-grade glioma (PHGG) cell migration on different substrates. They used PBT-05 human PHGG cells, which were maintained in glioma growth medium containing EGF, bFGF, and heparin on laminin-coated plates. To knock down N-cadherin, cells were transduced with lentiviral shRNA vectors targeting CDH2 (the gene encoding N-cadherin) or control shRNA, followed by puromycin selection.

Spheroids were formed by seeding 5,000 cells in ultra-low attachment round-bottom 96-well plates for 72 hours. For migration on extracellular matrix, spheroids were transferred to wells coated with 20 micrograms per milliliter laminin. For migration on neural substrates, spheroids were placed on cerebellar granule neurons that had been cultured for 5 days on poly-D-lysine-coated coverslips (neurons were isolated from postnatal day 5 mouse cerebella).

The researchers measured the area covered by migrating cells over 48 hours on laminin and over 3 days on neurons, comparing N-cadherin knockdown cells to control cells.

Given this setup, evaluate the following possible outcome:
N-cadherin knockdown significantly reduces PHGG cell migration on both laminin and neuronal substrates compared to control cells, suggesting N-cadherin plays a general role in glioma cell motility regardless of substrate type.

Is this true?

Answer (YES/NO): NO